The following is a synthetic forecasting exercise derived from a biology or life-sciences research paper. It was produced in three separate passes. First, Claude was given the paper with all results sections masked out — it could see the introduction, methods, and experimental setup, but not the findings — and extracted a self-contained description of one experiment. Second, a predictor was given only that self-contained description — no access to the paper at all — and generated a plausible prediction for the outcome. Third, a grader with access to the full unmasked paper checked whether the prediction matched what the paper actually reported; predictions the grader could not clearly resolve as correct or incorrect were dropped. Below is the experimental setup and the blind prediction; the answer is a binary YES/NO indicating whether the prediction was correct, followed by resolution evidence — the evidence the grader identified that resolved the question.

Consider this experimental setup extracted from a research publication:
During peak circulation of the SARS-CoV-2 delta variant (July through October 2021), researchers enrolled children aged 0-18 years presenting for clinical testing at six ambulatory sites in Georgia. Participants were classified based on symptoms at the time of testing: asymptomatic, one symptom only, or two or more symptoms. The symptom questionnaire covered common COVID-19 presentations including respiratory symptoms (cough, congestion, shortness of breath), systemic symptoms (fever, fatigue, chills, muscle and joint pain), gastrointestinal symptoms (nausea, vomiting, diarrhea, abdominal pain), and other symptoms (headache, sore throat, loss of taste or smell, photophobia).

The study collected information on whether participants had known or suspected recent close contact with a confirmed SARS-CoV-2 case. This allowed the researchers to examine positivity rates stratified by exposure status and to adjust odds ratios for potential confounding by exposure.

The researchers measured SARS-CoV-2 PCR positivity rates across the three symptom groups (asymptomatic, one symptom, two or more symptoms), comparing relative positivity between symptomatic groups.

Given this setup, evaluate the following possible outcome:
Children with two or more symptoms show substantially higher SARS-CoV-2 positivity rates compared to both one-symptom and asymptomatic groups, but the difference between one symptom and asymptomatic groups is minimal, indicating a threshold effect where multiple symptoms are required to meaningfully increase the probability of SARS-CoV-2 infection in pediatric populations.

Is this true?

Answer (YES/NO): NO